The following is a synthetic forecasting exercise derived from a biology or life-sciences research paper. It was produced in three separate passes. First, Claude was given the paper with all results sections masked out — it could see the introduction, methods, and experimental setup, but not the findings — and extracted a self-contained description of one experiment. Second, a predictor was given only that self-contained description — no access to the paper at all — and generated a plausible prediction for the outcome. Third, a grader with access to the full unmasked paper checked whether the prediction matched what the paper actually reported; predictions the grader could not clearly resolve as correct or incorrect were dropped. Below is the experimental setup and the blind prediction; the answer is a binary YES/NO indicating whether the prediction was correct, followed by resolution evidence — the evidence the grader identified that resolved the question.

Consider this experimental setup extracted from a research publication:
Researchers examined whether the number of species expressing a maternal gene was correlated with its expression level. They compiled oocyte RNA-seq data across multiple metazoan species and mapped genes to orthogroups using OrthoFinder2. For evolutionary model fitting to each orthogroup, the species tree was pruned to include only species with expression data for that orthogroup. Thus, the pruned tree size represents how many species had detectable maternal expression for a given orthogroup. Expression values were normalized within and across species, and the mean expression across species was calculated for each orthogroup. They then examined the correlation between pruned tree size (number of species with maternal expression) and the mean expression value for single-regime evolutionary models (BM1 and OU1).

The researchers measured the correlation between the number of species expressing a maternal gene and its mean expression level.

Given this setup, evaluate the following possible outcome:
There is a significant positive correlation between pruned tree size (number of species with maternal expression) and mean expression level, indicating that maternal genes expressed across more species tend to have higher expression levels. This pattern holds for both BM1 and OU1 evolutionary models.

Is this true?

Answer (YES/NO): YES